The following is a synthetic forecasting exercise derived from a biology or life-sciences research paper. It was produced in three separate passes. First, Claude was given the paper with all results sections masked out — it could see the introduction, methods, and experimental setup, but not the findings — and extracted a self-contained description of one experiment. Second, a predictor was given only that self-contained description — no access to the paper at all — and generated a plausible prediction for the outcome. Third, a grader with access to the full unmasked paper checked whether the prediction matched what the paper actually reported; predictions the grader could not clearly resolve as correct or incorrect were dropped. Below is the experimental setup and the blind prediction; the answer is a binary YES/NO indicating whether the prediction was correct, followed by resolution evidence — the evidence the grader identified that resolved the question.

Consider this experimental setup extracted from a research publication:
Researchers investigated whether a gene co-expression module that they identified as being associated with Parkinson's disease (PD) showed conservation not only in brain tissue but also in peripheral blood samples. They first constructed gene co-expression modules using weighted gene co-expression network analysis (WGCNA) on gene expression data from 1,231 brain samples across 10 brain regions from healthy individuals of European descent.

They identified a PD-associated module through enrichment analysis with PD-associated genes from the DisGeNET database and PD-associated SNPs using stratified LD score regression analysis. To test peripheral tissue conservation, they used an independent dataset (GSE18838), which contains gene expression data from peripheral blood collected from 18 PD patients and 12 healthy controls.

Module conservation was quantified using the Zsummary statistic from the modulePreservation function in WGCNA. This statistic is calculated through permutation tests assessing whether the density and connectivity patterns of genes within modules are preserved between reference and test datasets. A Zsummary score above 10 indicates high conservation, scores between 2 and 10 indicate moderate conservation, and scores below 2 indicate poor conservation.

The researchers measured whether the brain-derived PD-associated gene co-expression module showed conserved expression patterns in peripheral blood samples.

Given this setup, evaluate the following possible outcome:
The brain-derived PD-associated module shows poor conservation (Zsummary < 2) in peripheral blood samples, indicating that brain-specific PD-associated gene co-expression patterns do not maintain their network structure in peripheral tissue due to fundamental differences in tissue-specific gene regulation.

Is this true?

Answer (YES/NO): YES